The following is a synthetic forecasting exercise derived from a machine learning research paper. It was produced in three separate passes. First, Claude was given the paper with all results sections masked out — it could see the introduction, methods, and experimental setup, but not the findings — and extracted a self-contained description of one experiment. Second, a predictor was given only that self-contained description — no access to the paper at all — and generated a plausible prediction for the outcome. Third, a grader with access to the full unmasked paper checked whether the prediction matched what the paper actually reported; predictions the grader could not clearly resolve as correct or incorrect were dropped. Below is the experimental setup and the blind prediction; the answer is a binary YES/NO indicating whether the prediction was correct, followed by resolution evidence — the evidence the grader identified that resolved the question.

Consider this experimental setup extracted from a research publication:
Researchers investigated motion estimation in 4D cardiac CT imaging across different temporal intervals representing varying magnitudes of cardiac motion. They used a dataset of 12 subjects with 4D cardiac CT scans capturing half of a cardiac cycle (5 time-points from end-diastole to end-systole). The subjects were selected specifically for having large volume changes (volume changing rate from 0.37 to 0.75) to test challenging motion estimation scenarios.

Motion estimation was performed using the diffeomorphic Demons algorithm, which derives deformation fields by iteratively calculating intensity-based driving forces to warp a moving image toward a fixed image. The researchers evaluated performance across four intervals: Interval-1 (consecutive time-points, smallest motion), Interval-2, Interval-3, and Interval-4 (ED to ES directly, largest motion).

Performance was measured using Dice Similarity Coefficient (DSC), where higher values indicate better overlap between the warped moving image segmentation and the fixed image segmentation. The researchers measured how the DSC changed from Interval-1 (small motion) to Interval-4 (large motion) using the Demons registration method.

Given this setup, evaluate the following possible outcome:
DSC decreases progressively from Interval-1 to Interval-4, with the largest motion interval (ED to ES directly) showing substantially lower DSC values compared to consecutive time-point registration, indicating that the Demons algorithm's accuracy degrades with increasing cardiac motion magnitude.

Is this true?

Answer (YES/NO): YES